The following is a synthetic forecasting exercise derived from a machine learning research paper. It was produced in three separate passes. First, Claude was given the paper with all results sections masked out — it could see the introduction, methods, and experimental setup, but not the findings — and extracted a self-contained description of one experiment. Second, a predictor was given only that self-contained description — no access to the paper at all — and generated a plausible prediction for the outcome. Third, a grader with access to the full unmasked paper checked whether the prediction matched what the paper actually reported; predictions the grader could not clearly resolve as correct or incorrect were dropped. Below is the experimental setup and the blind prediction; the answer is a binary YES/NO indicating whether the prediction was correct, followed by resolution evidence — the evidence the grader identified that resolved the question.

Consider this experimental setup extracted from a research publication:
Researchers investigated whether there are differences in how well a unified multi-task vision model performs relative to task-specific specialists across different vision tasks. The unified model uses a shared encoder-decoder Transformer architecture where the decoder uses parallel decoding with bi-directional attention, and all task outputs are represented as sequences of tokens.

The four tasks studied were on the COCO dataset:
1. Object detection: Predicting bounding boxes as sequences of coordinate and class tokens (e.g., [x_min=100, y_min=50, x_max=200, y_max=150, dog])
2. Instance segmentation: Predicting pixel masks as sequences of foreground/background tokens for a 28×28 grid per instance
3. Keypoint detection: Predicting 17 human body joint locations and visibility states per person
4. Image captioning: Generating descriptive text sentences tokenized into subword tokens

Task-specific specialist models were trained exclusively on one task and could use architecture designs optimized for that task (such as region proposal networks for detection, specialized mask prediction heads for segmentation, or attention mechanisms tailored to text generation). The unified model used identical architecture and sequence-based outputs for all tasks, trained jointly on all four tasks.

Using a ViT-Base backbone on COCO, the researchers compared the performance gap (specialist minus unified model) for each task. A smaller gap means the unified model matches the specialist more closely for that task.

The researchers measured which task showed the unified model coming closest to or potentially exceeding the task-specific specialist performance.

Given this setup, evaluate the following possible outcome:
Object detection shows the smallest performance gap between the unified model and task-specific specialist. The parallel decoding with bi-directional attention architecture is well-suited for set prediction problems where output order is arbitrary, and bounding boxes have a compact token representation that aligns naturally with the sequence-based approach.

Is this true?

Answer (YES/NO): NO